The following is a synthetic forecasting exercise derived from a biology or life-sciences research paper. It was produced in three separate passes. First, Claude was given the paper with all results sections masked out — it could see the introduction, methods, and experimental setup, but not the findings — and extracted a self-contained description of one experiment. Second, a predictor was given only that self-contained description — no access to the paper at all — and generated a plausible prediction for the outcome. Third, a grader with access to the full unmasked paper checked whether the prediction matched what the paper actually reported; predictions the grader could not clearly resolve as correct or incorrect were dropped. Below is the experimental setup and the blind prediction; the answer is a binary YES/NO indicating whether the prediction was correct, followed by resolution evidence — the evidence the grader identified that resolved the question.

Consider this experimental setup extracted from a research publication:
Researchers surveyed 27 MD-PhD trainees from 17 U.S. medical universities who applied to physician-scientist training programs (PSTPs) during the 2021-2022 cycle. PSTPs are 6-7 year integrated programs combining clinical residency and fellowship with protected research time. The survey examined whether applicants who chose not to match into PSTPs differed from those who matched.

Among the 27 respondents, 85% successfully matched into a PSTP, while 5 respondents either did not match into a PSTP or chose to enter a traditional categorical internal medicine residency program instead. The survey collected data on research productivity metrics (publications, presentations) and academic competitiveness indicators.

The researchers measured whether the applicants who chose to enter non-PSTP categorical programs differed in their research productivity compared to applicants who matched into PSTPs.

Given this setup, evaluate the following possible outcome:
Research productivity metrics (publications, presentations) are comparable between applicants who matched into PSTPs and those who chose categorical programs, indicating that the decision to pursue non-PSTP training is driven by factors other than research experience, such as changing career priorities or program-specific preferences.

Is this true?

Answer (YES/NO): NO